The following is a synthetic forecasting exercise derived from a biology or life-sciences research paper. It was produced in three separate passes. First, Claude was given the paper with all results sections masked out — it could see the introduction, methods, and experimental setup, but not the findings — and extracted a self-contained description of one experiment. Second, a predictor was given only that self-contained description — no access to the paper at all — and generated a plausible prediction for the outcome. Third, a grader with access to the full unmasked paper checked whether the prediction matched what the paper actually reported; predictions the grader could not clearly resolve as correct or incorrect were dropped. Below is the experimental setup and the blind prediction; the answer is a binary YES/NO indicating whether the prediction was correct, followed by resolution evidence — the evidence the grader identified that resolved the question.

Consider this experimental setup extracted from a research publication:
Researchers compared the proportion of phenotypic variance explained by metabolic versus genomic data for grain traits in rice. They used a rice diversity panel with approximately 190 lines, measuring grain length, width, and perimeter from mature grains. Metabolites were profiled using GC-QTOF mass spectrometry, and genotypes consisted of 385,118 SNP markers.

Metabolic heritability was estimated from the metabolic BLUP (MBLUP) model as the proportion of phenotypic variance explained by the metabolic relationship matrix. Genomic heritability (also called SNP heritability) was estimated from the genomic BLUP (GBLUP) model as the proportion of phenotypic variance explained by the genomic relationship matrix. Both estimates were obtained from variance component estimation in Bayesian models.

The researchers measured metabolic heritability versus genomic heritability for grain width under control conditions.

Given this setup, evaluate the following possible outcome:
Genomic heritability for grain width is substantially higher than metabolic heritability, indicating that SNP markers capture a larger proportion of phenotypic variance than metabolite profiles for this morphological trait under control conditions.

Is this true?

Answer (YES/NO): YES